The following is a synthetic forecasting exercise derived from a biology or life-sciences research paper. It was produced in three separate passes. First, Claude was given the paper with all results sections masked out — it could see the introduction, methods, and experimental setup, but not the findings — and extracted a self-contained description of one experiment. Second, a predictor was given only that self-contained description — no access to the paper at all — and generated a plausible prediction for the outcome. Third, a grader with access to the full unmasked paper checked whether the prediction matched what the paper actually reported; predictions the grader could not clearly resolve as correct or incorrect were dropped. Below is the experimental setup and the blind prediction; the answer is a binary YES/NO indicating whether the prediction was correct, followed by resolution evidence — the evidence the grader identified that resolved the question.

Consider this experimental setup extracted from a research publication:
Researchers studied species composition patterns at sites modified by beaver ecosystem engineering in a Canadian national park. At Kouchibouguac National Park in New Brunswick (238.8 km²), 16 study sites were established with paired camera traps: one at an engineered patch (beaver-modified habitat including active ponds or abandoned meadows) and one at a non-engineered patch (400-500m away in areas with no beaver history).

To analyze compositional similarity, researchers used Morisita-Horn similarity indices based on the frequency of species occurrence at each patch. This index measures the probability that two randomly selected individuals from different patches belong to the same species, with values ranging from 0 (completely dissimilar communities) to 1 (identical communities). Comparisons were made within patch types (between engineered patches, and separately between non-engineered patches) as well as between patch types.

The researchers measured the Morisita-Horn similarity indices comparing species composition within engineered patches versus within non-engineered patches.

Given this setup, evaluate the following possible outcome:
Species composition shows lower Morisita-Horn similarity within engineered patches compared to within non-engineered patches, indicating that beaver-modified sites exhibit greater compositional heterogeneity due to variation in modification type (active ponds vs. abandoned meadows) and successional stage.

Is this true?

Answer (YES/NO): NO